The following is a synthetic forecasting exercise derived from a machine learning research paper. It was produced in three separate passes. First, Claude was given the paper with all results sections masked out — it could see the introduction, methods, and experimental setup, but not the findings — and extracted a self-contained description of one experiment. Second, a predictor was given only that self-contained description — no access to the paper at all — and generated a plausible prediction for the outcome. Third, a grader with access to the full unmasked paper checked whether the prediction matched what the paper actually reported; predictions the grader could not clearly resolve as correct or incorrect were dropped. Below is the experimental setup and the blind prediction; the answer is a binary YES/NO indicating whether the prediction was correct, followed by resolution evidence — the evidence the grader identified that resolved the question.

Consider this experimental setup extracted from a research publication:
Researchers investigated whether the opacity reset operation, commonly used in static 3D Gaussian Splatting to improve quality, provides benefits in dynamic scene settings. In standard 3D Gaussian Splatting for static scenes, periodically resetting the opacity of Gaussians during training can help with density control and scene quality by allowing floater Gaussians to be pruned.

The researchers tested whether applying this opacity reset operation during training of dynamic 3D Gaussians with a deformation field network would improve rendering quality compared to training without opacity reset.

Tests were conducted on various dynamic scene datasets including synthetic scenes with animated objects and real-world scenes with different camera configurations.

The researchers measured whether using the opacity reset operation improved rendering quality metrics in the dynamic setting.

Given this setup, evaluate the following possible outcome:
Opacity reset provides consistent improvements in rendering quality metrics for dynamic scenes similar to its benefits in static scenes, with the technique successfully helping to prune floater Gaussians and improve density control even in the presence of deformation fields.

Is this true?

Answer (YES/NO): NO